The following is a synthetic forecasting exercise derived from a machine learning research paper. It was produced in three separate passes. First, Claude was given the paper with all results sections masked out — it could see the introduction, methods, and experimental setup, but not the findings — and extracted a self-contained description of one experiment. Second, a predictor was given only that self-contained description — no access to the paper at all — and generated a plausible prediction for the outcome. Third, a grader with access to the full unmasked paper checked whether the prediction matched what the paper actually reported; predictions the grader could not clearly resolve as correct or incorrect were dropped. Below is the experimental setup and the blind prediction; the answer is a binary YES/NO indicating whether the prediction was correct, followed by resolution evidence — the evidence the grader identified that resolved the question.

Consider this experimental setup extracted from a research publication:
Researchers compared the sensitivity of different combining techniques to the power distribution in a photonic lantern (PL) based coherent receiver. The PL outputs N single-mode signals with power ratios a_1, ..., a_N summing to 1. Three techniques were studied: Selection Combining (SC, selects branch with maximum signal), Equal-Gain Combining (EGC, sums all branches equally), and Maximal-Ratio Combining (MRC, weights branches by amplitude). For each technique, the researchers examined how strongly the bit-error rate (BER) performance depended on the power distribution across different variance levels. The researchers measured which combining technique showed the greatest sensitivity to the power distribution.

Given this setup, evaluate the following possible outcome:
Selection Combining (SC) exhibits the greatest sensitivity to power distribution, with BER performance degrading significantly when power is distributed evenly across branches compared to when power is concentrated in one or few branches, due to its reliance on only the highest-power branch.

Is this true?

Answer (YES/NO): YES